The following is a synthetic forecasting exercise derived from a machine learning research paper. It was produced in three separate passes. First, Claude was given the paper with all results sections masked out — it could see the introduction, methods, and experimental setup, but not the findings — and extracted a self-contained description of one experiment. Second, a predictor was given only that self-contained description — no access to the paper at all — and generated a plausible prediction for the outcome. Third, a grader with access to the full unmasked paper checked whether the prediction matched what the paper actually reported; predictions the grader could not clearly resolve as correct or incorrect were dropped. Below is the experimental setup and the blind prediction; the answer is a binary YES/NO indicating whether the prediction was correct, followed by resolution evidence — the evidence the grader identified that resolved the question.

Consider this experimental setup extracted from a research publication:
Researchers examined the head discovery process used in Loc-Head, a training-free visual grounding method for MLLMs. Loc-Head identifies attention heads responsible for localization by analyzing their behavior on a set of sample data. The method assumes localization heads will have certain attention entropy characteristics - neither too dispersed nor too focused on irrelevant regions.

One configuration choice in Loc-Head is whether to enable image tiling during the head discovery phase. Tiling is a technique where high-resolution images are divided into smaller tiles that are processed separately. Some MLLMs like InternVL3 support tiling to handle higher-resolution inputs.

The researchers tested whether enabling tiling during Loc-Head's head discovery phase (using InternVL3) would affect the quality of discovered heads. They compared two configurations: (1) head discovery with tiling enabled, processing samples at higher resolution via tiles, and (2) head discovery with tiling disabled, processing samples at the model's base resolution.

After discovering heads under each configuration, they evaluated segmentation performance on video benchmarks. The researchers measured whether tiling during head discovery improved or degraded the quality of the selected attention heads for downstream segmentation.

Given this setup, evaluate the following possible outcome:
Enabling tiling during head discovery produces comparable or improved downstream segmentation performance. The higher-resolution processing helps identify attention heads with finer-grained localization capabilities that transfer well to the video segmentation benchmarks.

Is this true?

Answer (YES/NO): NO